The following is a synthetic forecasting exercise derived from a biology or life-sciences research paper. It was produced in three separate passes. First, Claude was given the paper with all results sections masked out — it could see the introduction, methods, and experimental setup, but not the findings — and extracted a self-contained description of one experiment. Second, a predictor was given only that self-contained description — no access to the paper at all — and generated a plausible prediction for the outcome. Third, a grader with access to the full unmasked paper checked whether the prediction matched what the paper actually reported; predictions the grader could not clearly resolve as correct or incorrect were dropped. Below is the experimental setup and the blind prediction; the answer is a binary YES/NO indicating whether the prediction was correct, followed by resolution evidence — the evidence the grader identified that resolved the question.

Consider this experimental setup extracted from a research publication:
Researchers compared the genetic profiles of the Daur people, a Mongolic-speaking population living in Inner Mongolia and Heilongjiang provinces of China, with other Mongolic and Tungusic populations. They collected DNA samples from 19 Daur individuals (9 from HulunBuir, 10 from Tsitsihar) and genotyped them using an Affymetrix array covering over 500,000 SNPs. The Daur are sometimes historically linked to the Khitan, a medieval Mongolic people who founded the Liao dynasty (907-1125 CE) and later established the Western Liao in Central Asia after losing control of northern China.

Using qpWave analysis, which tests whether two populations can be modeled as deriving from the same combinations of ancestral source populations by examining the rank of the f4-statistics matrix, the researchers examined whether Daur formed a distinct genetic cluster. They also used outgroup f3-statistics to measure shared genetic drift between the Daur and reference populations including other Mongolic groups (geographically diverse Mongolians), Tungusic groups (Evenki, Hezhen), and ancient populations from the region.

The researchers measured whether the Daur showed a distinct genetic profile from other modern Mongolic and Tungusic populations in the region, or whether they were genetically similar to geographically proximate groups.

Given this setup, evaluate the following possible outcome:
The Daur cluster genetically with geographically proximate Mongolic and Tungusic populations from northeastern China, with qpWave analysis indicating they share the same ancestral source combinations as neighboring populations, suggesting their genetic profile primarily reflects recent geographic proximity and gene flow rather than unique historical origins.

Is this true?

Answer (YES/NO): YES